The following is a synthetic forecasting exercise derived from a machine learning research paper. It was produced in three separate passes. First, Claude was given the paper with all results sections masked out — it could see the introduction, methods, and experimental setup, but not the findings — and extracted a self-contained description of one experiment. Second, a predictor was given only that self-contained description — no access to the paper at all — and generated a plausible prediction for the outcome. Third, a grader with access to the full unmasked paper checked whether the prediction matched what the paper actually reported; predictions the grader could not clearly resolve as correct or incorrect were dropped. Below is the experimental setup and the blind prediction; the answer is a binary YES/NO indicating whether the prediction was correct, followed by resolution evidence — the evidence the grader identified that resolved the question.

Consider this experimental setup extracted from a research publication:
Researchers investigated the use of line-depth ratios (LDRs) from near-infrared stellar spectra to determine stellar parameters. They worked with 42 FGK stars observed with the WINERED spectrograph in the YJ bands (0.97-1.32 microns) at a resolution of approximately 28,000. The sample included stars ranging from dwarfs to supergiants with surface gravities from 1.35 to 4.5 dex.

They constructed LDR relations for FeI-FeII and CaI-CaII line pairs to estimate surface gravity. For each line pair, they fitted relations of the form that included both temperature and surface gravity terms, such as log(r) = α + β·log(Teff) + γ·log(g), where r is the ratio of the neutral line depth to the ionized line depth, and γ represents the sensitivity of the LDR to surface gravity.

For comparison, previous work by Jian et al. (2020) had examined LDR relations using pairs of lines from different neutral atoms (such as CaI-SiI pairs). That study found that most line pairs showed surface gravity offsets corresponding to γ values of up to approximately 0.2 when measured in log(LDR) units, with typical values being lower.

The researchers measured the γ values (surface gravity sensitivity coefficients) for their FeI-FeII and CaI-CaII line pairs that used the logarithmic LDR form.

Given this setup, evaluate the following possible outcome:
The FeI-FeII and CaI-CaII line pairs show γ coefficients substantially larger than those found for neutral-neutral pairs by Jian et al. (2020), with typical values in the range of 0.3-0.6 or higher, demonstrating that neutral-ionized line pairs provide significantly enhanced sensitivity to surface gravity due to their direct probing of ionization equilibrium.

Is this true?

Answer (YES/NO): NO